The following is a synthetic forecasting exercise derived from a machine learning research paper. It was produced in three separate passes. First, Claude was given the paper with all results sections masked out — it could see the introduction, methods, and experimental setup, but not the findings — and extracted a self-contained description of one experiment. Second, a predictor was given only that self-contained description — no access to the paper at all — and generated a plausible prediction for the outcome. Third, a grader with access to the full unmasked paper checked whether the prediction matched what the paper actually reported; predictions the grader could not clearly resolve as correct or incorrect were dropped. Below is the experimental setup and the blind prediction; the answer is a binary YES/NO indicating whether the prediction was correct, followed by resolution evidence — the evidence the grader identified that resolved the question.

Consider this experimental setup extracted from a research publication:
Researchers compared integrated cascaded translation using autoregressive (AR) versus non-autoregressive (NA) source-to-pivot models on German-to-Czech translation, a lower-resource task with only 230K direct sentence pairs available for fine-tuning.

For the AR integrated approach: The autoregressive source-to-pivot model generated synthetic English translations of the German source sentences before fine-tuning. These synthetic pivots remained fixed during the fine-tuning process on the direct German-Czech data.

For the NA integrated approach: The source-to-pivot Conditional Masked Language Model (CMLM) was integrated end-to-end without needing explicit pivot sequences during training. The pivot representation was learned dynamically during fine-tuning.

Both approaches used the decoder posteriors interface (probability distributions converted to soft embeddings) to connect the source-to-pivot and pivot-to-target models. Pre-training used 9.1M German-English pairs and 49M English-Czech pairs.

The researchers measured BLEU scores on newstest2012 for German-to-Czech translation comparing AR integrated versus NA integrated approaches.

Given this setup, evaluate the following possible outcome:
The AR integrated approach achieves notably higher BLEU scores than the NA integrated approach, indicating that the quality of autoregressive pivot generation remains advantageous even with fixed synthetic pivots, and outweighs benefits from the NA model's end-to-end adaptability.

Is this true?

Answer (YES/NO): NO